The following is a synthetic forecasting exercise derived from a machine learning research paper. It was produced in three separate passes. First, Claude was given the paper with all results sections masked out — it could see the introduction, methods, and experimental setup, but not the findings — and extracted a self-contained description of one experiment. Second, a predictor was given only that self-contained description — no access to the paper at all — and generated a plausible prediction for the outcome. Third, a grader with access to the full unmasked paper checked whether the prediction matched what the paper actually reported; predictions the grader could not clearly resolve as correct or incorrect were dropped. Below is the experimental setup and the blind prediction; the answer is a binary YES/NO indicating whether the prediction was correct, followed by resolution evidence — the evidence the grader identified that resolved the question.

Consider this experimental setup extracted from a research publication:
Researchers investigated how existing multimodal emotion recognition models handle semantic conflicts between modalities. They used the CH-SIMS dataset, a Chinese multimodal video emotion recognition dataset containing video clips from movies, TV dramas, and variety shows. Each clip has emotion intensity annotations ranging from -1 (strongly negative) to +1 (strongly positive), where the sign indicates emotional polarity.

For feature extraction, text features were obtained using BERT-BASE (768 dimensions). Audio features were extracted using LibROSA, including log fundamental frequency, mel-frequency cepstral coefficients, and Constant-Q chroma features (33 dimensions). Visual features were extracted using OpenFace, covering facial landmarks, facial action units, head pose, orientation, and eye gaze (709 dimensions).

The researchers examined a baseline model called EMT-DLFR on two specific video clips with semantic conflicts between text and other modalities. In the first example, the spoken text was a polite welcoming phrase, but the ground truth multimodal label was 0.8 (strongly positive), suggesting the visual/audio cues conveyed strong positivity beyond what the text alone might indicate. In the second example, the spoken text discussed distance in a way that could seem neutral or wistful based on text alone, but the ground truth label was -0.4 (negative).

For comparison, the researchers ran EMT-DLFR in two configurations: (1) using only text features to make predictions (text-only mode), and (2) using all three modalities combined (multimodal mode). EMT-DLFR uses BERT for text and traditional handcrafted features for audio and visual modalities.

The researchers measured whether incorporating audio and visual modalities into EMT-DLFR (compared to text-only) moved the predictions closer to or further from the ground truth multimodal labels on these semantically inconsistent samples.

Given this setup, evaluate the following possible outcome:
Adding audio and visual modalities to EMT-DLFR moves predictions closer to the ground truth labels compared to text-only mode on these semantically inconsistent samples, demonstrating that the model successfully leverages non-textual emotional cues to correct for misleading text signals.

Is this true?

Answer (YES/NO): NO